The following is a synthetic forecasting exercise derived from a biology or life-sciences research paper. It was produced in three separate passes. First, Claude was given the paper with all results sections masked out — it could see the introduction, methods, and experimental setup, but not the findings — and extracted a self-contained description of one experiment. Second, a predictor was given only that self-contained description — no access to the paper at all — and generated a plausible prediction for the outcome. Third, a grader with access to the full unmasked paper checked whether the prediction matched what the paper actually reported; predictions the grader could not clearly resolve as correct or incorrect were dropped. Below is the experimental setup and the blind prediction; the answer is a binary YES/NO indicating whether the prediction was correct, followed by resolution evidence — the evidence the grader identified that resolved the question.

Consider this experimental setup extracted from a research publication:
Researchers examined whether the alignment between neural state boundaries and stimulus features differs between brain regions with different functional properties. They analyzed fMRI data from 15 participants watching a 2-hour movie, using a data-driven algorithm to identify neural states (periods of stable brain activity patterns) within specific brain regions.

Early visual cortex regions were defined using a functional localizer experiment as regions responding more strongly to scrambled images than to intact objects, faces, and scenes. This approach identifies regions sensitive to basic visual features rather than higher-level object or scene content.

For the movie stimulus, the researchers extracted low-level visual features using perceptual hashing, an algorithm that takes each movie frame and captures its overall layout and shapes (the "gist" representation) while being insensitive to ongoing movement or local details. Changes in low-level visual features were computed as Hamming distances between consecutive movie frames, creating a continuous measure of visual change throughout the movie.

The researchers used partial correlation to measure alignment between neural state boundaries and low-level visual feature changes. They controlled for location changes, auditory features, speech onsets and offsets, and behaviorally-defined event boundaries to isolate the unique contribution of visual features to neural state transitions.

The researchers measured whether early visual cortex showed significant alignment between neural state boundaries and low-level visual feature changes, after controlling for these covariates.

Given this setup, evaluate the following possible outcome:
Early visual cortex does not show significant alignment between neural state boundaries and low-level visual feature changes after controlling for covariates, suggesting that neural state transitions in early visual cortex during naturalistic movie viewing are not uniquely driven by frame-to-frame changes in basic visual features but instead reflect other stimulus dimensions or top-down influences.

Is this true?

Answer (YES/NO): NO